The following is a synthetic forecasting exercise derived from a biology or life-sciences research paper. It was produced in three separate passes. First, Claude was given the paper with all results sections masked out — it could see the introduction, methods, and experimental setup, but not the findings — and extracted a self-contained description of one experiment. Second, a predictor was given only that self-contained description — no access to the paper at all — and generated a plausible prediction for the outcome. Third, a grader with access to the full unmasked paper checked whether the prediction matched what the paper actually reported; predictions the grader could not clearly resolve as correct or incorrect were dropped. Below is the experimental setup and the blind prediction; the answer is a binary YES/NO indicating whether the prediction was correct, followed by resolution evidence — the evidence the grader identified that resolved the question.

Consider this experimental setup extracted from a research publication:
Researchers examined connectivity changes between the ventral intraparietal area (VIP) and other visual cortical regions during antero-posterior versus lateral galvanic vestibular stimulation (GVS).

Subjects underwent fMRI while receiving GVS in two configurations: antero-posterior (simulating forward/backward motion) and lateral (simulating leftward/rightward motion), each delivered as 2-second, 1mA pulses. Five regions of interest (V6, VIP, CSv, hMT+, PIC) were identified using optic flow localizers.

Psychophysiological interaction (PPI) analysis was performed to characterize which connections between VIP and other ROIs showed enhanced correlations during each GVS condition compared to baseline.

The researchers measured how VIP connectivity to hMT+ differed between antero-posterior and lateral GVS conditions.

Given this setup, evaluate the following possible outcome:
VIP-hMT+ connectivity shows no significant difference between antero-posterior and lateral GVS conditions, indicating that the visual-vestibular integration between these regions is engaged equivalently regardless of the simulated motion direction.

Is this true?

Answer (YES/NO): NO